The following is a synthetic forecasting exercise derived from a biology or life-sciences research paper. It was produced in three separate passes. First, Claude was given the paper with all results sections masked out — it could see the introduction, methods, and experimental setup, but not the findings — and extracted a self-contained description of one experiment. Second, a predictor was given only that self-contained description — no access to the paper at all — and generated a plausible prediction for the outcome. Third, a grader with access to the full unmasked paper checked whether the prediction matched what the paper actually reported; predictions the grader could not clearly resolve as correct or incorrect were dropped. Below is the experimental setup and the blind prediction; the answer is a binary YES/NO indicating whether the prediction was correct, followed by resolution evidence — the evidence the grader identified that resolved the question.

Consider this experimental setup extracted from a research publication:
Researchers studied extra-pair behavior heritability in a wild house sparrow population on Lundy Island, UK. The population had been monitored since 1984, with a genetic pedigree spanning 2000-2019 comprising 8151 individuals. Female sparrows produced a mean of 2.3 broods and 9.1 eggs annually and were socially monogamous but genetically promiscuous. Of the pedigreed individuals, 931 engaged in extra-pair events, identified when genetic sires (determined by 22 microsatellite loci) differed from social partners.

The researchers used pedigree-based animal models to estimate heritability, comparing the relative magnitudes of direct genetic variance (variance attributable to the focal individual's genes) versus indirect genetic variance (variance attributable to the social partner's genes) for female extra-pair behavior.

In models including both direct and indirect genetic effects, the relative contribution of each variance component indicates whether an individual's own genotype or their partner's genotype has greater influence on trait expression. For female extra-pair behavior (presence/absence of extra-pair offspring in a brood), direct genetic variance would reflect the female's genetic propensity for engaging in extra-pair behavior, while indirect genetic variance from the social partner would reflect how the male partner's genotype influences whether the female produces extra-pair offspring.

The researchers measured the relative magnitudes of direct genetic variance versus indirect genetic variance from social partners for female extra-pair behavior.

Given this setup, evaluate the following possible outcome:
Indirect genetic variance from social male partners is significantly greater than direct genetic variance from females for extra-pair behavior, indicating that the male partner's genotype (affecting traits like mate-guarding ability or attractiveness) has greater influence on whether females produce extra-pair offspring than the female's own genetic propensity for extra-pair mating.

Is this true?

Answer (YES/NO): NO